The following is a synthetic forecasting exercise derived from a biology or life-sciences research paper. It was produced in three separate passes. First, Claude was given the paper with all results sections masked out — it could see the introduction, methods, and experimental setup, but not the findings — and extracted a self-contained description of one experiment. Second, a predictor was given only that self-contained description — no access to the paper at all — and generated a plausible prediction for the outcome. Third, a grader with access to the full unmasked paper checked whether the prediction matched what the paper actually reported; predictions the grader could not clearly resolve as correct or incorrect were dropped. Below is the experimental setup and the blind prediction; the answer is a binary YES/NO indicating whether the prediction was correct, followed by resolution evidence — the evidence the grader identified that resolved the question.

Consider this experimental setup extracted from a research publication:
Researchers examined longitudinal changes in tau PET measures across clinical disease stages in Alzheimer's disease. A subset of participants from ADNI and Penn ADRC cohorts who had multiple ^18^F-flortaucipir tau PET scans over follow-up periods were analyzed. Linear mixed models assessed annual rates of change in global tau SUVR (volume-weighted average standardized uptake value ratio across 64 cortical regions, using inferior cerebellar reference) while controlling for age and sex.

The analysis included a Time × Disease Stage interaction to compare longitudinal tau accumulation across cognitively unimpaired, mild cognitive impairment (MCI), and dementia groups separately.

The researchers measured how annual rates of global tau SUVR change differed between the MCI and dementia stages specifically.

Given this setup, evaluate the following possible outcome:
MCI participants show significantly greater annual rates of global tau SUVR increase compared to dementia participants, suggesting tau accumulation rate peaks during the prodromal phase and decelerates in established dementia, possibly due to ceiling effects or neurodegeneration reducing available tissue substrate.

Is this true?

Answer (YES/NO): NO